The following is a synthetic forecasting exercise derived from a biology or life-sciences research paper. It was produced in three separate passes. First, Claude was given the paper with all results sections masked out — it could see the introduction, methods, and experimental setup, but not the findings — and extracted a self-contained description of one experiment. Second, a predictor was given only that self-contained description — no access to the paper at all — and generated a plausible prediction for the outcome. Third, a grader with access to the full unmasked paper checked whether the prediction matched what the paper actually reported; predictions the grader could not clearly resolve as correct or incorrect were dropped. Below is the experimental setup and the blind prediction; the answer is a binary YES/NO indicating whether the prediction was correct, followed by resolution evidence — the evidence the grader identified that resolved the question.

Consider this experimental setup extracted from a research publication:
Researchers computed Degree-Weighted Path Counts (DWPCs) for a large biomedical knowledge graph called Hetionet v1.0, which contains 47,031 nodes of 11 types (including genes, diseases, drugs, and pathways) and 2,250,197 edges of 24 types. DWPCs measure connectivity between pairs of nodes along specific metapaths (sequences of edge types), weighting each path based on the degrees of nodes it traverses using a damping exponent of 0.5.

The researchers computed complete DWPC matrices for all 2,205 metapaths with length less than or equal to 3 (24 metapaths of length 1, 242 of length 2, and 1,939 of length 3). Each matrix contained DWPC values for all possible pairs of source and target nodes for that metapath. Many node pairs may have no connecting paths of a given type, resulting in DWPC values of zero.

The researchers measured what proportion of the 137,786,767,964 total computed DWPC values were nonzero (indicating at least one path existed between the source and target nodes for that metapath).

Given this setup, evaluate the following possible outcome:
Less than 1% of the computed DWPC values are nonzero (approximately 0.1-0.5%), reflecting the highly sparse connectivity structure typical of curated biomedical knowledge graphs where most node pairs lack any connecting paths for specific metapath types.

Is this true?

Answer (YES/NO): NO